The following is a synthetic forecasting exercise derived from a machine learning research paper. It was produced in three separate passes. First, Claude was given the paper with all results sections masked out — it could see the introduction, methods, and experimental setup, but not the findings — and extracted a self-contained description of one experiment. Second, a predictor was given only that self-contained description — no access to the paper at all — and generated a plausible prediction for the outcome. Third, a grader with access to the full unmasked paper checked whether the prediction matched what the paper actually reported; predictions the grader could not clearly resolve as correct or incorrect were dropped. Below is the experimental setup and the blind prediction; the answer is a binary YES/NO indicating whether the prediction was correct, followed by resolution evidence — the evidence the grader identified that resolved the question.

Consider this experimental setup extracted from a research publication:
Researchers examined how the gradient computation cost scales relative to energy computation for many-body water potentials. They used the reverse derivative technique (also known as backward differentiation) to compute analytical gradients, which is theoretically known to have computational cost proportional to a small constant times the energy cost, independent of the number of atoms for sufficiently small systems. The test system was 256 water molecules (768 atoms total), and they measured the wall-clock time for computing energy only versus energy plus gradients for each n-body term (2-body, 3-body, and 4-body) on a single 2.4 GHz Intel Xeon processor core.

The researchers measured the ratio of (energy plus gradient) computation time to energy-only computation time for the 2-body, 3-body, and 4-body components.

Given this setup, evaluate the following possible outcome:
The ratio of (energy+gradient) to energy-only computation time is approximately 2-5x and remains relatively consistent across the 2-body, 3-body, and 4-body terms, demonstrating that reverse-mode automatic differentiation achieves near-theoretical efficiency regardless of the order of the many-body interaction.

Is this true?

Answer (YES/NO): NO